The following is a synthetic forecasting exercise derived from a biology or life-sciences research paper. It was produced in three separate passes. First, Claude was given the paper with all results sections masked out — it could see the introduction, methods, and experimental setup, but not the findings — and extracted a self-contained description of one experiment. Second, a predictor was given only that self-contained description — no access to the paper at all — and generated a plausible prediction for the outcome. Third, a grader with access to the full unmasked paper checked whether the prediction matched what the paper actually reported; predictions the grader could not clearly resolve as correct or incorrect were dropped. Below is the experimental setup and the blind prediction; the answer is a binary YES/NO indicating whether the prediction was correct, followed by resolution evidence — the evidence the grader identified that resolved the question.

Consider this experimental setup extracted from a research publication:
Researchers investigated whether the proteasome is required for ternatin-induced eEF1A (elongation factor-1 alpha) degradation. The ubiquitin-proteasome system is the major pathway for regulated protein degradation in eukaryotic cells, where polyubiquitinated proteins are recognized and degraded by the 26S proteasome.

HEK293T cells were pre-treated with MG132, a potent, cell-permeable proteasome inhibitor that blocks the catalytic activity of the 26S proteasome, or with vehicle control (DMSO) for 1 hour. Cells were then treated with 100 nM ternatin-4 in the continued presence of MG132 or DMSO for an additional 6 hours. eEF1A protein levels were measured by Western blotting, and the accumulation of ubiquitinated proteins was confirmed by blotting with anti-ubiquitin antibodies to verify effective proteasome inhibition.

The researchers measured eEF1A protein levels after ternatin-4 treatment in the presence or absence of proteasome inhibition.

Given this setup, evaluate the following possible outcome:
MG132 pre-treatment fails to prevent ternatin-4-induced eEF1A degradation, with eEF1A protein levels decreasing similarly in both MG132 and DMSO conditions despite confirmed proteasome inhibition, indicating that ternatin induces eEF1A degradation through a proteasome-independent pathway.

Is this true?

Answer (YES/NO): NO